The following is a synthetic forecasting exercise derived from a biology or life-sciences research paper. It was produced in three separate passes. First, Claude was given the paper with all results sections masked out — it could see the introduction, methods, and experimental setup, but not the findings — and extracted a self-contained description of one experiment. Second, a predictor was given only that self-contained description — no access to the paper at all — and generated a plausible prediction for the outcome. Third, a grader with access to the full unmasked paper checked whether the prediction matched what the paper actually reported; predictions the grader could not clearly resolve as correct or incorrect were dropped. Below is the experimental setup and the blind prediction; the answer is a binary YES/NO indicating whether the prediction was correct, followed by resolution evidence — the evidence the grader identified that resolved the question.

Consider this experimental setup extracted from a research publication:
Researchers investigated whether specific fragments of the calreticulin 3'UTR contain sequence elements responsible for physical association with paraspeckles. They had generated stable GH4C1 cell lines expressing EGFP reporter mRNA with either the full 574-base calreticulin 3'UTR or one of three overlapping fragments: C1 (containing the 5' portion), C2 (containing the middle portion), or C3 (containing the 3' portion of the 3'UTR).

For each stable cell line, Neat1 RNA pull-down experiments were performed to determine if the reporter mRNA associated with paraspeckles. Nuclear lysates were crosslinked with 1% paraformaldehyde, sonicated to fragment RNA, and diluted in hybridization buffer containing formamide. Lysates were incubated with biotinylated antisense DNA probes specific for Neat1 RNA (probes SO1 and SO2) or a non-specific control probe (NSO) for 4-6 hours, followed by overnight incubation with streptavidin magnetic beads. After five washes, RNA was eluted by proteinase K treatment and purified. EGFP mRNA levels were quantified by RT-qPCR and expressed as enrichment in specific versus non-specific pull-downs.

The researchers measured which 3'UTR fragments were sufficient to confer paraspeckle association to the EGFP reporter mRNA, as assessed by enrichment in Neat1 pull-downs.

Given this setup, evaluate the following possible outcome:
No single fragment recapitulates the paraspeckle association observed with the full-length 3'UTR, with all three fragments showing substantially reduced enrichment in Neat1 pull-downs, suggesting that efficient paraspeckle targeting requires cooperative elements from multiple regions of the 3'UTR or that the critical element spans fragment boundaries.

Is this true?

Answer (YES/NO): NO